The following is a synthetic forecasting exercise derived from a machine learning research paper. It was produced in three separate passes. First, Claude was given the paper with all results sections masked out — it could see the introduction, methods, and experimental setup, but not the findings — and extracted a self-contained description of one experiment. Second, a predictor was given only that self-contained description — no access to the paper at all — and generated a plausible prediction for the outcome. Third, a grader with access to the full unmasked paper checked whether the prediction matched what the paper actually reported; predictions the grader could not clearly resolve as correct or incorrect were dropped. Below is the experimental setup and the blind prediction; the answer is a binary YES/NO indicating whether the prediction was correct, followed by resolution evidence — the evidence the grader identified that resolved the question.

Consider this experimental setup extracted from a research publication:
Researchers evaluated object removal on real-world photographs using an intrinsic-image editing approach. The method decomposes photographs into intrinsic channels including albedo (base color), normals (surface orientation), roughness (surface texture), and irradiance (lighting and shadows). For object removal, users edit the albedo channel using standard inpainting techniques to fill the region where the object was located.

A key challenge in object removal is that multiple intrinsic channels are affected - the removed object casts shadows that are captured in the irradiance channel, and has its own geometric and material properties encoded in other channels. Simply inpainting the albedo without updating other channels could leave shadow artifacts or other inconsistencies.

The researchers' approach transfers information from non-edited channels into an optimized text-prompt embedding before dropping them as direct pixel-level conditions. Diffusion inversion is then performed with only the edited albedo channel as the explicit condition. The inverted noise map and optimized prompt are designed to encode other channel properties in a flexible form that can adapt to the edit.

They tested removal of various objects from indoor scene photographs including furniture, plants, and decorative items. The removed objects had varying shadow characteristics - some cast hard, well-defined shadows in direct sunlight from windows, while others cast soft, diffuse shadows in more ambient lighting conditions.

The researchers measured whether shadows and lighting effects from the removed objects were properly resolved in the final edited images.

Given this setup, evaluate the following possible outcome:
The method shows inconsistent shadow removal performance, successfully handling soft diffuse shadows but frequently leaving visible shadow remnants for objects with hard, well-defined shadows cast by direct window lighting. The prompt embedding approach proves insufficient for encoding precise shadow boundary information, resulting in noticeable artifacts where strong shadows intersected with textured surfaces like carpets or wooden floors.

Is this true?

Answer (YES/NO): NO